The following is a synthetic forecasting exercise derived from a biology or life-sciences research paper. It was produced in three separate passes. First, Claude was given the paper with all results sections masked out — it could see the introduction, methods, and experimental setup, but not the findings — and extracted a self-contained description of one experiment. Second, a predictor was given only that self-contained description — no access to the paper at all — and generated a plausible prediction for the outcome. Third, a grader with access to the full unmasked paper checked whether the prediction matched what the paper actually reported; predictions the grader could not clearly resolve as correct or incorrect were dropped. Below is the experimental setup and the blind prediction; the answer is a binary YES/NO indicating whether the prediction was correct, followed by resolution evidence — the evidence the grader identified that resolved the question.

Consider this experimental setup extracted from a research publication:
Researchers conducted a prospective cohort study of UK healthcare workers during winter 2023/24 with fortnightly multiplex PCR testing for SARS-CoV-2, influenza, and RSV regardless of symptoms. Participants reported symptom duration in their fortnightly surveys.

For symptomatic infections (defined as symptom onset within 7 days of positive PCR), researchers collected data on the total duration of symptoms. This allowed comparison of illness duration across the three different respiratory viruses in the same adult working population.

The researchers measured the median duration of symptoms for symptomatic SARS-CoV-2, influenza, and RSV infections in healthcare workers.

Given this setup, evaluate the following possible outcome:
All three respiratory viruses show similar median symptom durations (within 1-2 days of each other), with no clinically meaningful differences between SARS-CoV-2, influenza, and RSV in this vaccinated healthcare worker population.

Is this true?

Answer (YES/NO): YES